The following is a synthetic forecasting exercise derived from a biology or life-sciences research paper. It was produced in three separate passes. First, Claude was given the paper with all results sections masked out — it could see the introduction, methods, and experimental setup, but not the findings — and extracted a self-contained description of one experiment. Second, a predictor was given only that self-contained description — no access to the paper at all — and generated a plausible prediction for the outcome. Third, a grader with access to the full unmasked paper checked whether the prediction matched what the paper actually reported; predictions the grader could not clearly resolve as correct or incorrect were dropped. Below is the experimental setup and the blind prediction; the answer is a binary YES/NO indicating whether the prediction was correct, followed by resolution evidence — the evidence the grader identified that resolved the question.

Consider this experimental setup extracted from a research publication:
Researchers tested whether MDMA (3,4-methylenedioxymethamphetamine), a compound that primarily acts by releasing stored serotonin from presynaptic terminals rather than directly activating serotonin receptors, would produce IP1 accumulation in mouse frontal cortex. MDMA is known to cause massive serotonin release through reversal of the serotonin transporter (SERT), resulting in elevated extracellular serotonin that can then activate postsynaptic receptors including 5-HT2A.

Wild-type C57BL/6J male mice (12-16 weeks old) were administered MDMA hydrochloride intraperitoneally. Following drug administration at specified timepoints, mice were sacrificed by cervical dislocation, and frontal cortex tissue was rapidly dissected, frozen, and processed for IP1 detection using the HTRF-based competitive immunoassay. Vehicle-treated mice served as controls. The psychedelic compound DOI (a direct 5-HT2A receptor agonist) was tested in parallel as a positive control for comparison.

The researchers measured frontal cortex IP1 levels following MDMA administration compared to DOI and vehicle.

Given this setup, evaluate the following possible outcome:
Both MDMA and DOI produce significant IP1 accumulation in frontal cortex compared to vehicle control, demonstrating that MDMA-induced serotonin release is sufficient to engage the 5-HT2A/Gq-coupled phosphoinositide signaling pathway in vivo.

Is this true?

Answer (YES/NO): YES